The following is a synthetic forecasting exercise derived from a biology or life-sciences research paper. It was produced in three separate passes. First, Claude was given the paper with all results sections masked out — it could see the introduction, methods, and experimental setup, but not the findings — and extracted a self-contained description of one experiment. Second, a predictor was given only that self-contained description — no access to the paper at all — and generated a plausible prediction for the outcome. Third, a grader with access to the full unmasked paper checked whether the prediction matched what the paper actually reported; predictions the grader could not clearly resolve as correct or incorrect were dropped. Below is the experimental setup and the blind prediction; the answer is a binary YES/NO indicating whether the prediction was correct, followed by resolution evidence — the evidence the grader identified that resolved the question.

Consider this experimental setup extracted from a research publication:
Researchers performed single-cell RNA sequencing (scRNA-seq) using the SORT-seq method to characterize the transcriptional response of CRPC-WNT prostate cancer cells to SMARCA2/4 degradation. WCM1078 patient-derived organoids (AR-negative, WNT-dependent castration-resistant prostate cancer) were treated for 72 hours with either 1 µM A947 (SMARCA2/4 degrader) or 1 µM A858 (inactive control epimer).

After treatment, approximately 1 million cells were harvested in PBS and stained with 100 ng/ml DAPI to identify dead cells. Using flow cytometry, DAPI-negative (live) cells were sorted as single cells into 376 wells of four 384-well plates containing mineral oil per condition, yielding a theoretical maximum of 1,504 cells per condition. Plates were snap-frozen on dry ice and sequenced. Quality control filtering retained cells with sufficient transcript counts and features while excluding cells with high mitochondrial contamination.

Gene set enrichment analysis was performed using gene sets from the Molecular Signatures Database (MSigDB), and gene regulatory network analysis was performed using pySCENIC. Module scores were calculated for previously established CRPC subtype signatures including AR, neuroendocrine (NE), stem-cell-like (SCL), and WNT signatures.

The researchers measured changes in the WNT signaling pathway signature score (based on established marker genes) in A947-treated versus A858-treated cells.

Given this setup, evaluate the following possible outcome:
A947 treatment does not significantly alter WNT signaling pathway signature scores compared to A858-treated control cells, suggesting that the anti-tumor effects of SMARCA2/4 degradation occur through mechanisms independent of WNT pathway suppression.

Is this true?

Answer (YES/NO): NO